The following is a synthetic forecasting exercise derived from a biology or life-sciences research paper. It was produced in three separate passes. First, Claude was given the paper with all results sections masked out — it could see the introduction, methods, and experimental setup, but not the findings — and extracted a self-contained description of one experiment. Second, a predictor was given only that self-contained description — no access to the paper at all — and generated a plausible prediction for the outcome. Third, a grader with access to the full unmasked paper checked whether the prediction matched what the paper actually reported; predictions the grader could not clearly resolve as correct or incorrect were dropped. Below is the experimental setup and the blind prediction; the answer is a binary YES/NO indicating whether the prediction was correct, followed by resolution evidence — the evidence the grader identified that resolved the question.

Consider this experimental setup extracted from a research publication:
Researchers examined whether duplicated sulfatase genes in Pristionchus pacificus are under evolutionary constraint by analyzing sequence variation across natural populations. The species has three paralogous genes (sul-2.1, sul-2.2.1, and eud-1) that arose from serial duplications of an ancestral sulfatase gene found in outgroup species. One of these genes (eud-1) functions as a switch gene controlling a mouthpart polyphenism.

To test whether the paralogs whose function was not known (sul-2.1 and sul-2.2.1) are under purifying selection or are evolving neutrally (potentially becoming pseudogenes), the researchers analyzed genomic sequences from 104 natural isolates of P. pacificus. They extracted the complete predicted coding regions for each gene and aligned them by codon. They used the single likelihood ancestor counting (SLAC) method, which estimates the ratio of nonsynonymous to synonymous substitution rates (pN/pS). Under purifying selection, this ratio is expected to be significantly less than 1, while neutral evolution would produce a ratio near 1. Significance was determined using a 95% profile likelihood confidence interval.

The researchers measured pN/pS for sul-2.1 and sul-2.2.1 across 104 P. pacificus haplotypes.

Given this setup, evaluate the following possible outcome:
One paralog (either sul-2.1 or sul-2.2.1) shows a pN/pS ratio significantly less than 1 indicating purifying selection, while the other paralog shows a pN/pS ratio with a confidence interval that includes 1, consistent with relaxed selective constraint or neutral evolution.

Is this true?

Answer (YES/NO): NO